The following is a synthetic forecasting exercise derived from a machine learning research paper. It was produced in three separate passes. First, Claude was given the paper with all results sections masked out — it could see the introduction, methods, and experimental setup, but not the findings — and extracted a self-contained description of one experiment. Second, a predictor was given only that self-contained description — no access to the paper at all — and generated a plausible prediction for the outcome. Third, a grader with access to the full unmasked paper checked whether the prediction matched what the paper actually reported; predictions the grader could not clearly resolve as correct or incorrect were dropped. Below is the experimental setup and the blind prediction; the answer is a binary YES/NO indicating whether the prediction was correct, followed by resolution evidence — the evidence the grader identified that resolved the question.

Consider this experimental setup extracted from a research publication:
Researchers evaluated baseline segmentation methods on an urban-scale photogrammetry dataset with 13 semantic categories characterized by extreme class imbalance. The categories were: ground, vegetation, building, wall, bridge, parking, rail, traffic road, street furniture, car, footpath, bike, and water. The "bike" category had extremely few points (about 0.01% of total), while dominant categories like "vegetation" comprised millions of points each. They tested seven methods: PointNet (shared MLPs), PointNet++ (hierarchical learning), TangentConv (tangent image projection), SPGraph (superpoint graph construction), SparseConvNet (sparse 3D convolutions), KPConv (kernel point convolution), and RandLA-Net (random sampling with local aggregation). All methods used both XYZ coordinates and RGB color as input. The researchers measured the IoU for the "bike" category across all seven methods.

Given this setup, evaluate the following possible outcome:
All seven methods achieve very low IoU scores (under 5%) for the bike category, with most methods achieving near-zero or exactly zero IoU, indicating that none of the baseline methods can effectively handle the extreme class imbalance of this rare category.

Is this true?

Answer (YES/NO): YES